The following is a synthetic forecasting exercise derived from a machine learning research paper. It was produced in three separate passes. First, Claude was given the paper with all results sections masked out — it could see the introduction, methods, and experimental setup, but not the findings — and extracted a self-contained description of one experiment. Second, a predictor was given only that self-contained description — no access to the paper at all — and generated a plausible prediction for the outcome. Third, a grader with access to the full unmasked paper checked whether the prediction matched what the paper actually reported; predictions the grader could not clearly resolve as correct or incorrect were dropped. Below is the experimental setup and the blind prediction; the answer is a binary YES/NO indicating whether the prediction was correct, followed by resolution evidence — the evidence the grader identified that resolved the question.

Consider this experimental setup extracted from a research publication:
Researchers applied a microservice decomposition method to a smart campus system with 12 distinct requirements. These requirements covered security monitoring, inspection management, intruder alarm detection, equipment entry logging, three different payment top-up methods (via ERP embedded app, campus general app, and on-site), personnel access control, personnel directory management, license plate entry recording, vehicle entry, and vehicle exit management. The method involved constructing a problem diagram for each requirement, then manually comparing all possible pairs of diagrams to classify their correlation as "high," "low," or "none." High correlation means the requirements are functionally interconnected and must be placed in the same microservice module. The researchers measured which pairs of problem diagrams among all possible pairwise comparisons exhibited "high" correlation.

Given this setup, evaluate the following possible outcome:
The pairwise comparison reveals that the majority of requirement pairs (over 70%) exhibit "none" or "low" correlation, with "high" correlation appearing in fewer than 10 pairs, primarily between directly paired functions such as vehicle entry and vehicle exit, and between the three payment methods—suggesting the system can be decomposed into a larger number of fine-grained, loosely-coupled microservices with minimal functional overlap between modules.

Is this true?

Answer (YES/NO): NO